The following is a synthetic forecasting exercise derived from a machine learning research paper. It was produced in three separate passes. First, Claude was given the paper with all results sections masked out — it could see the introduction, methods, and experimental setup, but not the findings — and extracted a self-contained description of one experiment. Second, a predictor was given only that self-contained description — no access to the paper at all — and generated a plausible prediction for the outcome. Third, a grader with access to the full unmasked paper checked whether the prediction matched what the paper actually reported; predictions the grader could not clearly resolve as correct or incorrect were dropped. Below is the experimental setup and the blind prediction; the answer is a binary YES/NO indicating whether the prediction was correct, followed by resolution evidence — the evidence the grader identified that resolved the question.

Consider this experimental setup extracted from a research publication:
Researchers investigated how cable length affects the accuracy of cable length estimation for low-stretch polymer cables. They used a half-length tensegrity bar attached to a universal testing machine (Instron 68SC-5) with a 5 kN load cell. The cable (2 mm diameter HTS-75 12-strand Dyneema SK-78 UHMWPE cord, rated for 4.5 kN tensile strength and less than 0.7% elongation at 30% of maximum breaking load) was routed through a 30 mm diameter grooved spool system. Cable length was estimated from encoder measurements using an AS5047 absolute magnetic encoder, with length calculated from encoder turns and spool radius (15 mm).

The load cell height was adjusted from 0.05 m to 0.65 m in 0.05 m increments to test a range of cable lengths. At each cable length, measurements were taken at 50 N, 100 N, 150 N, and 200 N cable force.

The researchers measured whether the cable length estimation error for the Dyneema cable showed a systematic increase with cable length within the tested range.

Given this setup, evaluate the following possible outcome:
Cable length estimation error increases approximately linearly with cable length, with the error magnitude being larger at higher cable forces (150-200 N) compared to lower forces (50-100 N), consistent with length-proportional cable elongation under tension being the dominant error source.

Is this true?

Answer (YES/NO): NO